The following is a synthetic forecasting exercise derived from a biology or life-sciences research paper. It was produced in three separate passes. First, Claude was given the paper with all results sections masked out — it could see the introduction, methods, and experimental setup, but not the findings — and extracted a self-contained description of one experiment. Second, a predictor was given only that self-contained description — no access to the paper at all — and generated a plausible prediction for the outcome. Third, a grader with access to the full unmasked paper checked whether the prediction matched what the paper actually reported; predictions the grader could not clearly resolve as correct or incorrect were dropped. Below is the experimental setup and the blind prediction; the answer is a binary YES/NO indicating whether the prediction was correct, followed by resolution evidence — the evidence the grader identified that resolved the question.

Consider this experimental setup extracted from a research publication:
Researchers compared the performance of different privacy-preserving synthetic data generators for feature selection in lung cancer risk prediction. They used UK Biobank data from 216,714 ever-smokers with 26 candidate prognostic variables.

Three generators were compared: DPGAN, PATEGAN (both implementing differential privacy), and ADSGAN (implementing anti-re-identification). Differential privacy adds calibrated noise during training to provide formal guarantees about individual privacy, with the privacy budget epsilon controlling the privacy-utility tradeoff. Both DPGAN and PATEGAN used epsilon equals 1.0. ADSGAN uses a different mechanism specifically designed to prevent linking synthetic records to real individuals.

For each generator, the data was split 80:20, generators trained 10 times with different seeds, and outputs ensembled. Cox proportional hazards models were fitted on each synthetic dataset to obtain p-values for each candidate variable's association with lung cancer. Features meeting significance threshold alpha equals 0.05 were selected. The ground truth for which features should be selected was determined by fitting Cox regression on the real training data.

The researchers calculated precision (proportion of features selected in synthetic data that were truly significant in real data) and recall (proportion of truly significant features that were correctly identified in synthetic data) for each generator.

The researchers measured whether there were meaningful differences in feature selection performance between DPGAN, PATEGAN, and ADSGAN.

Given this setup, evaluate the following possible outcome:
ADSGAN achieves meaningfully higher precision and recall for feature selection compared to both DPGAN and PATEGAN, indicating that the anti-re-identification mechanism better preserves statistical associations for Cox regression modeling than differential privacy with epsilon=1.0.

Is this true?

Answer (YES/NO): NO